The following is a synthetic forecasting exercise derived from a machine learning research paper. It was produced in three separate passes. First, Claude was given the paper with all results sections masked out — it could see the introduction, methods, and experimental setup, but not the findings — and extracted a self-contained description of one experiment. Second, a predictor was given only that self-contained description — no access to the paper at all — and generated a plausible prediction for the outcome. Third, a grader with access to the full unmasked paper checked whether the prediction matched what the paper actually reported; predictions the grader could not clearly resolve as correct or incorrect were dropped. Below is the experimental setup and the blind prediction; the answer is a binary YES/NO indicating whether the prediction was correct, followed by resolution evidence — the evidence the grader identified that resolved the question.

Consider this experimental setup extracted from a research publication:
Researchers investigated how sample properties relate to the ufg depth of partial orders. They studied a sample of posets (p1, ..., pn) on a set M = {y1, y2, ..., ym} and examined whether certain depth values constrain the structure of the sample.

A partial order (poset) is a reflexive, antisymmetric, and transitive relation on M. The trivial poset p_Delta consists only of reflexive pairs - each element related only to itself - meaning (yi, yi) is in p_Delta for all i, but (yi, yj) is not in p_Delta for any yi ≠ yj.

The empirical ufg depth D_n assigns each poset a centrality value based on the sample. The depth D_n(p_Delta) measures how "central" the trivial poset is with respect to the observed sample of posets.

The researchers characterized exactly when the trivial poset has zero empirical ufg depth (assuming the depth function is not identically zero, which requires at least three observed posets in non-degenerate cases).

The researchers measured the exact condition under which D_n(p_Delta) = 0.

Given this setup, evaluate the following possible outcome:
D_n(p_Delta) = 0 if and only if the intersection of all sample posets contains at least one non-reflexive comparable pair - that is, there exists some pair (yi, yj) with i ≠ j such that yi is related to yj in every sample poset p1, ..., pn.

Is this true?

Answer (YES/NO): YES